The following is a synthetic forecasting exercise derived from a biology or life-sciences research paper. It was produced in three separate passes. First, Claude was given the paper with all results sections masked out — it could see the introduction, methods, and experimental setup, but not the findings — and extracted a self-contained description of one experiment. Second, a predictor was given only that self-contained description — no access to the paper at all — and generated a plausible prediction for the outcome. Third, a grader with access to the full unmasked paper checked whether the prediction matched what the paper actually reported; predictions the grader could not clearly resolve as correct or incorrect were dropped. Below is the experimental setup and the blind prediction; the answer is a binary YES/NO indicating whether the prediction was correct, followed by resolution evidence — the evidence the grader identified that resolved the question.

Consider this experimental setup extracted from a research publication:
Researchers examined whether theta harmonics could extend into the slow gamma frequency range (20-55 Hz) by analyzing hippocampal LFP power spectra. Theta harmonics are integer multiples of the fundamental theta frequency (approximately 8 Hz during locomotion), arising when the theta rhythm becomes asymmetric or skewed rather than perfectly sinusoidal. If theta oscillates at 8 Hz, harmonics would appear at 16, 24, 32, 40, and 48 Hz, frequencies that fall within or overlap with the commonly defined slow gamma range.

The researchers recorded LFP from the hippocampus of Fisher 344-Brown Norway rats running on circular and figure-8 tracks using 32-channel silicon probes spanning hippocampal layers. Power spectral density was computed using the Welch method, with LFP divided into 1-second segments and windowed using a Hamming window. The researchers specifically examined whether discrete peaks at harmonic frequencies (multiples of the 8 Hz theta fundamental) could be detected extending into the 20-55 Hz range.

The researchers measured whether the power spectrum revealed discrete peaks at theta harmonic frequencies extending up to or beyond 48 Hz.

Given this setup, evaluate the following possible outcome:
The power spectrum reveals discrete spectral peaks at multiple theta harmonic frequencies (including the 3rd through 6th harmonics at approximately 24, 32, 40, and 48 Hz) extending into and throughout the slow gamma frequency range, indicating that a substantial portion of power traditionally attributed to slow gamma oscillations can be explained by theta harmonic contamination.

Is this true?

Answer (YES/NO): YES